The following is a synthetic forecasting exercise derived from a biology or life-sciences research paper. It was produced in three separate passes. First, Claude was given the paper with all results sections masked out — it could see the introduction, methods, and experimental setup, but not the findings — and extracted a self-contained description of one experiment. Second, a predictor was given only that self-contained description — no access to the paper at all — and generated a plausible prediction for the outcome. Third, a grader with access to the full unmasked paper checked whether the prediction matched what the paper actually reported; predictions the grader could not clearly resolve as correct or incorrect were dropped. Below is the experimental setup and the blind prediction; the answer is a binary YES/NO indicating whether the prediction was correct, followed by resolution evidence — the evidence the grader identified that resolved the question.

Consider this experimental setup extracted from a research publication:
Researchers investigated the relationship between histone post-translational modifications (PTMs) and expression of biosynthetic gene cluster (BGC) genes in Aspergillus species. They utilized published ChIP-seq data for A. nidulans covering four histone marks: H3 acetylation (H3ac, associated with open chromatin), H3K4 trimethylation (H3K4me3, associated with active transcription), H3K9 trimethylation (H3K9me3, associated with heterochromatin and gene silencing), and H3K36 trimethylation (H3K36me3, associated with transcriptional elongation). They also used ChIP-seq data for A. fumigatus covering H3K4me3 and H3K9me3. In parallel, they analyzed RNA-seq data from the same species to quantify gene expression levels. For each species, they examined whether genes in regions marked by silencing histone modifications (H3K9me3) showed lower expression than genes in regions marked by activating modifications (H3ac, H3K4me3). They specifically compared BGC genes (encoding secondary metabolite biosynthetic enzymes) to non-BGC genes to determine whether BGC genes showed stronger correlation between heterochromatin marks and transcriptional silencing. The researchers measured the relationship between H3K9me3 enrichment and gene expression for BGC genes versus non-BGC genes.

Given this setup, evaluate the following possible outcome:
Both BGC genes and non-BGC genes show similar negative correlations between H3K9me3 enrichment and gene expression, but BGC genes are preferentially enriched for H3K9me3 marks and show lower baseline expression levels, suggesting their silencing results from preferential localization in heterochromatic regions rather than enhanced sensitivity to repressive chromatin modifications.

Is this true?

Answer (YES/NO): NO